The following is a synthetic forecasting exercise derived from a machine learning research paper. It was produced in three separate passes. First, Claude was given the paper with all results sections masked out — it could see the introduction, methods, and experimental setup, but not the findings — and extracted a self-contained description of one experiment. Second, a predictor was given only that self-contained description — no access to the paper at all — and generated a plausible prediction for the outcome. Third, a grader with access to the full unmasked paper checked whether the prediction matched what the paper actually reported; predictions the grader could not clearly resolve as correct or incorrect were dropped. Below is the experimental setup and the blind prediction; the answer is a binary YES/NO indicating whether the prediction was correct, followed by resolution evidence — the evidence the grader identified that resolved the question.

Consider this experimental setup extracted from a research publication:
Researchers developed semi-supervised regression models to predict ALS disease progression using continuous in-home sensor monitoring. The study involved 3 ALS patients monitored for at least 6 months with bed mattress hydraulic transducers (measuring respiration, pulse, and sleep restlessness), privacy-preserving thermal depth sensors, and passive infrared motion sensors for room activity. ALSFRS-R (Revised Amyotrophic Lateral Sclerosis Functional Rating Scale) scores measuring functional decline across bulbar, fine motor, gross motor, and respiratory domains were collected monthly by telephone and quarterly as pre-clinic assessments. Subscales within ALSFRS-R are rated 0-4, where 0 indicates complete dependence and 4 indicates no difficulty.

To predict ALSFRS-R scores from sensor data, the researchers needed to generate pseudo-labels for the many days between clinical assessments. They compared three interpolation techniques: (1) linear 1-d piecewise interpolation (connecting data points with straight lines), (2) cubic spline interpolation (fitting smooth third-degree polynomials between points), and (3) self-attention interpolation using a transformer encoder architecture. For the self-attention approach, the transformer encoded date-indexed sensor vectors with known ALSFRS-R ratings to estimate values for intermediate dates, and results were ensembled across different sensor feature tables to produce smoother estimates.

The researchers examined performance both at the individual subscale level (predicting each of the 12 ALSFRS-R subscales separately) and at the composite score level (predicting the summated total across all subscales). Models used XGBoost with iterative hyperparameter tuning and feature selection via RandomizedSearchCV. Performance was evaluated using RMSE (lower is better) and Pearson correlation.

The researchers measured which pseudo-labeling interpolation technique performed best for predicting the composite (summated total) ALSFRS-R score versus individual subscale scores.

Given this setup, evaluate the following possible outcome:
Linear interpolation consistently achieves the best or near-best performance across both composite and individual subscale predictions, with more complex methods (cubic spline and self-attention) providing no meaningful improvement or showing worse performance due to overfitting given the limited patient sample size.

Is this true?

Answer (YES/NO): NO